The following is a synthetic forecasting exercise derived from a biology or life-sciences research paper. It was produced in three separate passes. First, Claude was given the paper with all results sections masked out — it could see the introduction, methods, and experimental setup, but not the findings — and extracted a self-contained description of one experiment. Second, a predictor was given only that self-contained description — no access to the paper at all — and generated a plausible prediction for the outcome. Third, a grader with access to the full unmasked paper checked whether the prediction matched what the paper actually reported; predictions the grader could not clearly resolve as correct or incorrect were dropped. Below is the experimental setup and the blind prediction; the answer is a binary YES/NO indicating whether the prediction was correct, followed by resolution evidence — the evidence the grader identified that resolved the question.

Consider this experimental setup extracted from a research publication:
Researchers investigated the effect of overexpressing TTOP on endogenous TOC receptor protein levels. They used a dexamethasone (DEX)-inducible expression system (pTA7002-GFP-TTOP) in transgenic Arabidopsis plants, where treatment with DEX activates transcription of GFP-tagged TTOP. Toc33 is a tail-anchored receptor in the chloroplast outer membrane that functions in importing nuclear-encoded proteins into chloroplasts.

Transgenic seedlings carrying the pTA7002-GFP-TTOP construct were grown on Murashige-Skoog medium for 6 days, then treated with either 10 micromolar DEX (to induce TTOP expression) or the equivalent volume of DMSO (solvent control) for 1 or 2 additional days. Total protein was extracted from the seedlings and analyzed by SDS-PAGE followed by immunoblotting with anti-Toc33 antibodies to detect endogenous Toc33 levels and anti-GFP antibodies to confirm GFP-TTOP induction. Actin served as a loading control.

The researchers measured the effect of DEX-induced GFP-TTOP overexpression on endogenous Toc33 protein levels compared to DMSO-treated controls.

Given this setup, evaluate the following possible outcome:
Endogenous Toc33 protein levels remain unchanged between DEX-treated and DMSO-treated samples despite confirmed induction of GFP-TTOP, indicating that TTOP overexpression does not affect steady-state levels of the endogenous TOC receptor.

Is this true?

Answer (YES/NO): NO